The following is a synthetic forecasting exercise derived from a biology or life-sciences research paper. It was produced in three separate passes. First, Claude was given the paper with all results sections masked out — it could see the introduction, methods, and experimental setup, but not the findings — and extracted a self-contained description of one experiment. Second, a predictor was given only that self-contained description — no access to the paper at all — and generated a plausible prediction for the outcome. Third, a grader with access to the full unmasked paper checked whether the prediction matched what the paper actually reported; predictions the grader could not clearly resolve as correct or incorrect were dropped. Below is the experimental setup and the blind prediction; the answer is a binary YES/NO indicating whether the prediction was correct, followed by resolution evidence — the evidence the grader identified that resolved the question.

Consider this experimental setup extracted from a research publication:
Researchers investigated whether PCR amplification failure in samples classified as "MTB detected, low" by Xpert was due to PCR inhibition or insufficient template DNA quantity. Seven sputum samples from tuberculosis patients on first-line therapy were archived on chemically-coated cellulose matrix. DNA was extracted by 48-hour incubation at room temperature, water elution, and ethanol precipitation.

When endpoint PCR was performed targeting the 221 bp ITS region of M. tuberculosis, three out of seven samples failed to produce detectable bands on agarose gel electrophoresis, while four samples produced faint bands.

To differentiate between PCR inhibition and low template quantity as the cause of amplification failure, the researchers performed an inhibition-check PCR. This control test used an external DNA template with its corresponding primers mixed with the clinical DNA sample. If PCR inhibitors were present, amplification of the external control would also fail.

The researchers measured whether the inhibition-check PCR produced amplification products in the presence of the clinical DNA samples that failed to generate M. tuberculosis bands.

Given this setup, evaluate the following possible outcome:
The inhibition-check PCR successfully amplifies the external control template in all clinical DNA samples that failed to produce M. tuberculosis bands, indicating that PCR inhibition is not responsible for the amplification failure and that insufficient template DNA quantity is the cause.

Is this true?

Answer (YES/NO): YES